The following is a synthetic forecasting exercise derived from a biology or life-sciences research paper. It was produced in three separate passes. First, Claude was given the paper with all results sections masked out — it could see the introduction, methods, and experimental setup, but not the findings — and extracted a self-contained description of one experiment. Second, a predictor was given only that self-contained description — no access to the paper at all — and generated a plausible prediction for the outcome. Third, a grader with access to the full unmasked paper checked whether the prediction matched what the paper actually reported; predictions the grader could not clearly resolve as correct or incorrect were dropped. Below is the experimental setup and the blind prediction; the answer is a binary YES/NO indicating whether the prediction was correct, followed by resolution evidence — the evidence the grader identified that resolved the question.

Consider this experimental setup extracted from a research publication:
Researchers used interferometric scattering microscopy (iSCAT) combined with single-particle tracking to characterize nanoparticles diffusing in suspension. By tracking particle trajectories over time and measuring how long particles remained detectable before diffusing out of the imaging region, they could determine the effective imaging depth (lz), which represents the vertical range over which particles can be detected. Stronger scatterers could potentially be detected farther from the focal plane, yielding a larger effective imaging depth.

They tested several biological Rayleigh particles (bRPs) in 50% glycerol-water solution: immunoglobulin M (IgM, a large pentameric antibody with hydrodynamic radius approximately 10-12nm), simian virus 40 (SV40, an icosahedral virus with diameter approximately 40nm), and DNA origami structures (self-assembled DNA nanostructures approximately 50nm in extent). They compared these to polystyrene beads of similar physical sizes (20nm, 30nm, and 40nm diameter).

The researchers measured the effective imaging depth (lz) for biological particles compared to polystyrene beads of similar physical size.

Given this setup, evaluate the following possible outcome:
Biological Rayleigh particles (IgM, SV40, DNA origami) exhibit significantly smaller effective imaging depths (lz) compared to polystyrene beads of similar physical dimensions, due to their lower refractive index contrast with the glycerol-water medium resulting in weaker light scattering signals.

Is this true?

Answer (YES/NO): YES